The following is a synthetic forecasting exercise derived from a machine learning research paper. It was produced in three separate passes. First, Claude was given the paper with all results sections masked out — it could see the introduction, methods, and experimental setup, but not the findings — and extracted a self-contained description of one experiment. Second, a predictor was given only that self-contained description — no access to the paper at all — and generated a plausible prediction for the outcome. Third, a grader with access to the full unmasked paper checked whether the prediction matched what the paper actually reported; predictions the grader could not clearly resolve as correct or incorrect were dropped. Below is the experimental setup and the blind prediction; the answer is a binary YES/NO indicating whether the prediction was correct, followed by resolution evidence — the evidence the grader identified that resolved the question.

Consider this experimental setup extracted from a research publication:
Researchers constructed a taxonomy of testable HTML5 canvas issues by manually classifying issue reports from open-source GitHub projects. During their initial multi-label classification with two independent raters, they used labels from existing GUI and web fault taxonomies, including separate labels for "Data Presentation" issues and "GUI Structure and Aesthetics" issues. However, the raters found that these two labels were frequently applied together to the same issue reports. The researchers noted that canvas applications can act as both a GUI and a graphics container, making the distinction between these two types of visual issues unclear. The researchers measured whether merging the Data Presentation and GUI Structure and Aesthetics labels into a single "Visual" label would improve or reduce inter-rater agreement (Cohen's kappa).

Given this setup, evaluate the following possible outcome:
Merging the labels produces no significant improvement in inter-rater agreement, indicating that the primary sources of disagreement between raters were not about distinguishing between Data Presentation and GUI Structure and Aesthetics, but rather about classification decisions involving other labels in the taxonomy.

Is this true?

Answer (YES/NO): NO